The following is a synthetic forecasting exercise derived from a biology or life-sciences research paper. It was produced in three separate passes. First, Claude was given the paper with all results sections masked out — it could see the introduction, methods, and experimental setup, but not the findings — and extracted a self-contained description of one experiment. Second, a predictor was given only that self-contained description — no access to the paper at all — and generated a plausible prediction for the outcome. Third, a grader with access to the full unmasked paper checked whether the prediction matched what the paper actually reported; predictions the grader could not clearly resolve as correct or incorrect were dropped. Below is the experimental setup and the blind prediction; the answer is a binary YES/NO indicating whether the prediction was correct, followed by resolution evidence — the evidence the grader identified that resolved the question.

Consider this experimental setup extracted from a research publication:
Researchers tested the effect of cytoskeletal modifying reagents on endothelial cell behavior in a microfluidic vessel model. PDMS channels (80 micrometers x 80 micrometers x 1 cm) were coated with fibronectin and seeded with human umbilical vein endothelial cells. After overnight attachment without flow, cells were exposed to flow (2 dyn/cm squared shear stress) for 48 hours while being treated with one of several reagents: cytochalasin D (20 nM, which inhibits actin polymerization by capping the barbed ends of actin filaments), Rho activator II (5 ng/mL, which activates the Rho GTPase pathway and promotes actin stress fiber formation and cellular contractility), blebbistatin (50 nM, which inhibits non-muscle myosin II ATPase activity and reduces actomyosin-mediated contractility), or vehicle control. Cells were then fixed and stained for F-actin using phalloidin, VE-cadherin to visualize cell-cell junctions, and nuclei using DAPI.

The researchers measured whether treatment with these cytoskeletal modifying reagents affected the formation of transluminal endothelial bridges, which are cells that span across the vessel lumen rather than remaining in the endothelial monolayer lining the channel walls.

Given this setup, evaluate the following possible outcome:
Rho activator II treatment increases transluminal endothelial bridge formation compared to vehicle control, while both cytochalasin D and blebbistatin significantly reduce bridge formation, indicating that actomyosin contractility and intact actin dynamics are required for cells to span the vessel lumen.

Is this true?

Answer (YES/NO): NO